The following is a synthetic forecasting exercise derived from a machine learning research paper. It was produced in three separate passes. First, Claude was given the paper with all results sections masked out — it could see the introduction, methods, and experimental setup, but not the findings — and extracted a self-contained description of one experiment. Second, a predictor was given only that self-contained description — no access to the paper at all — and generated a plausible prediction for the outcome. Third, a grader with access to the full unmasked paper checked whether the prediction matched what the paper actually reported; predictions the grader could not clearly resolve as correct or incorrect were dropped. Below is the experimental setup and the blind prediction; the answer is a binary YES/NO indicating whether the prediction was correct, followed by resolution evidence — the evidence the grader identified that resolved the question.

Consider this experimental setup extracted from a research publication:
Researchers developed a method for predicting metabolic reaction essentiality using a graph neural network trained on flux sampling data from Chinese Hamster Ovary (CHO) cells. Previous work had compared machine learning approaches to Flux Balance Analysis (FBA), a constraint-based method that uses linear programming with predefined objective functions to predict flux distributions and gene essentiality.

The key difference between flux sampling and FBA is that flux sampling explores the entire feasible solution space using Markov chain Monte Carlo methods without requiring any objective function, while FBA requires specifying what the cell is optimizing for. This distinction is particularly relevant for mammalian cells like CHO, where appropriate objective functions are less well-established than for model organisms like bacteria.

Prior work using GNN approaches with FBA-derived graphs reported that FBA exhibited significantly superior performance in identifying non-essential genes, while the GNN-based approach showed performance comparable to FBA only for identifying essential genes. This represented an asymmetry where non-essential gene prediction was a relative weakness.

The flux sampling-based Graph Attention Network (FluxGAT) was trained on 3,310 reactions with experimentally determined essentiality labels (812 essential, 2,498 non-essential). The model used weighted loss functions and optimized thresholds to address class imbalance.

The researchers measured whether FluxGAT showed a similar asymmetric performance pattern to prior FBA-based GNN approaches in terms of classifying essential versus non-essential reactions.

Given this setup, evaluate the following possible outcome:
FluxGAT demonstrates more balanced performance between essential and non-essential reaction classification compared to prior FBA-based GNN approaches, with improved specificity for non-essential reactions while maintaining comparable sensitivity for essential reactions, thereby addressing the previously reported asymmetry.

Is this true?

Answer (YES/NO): NO